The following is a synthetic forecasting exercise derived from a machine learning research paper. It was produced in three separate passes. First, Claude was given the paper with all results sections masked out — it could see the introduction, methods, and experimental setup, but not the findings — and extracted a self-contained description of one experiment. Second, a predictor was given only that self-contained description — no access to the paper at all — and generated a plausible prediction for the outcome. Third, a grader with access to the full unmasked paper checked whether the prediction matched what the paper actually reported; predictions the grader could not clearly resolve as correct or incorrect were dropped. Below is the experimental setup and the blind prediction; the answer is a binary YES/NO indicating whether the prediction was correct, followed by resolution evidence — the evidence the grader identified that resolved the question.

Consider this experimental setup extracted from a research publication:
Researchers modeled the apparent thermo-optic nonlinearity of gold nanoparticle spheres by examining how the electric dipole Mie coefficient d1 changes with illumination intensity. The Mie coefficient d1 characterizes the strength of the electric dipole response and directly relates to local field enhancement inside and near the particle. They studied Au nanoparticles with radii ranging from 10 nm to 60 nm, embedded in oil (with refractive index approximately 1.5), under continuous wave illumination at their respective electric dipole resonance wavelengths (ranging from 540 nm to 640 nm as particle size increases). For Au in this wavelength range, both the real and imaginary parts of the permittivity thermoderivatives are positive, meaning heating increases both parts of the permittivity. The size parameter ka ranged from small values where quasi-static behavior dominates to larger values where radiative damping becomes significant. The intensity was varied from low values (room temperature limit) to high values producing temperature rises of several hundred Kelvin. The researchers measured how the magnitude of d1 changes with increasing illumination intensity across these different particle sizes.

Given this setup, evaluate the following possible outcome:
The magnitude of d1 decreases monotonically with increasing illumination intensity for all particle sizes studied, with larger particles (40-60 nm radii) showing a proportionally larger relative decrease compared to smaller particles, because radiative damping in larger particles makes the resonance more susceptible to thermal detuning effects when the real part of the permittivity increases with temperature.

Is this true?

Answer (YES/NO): NO